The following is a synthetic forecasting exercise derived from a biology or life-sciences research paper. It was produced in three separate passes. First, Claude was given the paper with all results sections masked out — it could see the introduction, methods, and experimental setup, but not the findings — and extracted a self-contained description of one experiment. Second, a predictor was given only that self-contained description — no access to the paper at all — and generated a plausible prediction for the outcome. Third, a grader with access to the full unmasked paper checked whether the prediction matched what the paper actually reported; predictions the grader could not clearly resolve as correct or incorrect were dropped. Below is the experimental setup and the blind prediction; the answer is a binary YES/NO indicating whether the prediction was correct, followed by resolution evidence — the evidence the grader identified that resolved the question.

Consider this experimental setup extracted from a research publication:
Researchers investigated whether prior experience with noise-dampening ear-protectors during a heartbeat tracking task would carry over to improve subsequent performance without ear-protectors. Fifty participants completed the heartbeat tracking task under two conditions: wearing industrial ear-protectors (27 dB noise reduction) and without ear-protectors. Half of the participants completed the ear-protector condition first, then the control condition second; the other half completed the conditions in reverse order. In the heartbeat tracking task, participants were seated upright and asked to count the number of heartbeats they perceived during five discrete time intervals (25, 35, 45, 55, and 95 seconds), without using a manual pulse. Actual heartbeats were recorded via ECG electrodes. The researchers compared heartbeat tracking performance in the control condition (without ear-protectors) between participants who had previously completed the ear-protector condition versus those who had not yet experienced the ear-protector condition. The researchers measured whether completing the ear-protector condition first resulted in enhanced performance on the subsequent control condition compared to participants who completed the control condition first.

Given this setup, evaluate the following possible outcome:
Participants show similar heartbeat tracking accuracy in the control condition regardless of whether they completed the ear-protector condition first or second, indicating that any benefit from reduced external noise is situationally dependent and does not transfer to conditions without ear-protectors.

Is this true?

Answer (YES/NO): YES